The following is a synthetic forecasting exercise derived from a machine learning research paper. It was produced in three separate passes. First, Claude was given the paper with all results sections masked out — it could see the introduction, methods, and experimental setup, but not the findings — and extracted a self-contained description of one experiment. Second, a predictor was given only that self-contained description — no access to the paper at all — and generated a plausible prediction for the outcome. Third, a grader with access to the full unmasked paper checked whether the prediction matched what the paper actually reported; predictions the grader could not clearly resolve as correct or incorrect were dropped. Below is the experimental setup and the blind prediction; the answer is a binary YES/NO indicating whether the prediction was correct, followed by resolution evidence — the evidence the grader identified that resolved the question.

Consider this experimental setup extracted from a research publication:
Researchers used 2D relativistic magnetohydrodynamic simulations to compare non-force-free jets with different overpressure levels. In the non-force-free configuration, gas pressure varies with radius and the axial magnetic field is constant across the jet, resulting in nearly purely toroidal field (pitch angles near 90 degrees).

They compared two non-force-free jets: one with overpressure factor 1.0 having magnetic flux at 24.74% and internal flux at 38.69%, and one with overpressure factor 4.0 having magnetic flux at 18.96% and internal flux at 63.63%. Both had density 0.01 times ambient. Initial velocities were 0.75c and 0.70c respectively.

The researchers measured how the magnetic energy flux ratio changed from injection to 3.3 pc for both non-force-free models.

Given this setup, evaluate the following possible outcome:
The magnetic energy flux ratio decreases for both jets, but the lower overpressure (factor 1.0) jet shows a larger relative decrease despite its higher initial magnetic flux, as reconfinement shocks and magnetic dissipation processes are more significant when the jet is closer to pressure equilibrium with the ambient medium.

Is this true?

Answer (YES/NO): NO